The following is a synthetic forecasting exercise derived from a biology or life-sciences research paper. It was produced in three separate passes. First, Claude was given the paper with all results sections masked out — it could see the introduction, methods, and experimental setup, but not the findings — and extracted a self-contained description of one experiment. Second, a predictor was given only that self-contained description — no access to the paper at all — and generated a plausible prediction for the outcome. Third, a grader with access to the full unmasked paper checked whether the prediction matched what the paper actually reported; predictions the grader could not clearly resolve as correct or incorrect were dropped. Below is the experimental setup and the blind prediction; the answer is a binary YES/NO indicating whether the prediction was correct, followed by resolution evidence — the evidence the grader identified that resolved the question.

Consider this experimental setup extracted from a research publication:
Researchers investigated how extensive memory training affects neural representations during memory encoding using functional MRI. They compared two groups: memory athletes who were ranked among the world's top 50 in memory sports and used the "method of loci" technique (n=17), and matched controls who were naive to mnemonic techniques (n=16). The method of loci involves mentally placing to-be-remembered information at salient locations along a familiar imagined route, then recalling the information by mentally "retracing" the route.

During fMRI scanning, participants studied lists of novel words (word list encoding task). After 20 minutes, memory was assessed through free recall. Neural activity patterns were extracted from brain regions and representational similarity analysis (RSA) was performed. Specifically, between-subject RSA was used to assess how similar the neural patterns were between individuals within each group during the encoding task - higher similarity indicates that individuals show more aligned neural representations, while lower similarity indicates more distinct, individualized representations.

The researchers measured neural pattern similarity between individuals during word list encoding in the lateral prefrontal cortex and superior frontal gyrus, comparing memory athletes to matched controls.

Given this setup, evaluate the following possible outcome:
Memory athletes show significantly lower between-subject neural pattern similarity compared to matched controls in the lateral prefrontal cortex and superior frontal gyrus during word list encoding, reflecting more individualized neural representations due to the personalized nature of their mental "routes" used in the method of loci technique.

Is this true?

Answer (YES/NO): YES